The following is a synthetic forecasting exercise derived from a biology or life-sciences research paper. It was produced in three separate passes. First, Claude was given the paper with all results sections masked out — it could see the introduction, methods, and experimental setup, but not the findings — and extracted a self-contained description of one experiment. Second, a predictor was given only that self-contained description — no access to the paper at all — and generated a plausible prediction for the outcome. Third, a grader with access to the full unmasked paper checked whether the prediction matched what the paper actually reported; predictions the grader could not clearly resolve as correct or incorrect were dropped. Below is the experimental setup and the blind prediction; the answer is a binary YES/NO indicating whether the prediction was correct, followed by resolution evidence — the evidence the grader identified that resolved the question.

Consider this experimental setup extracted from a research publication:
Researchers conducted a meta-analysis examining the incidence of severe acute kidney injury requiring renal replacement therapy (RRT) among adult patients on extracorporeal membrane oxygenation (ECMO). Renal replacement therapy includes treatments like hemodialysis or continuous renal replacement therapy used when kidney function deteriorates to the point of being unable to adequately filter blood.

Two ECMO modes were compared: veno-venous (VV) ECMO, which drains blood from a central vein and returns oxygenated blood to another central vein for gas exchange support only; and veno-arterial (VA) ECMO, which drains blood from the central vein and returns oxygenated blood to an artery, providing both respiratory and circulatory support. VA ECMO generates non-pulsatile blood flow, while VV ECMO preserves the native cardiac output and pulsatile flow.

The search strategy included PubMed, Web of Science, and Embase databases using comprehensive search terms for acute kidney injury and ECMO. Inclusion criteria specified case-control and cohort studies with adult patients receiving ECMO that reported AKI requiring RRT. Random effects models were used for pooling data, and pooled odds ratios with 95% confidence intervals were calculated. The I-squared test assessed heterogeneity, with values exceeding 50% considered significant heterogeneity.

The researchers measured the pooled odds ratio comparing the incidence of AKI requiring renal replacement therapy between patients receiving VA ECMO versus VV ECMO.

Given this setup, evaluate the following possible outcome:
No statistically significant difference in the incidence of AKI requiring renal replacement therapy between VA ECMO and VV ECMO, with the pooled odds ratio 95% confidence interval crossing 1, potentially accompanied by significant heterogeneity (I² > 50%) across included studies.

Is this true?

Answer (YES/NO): NO